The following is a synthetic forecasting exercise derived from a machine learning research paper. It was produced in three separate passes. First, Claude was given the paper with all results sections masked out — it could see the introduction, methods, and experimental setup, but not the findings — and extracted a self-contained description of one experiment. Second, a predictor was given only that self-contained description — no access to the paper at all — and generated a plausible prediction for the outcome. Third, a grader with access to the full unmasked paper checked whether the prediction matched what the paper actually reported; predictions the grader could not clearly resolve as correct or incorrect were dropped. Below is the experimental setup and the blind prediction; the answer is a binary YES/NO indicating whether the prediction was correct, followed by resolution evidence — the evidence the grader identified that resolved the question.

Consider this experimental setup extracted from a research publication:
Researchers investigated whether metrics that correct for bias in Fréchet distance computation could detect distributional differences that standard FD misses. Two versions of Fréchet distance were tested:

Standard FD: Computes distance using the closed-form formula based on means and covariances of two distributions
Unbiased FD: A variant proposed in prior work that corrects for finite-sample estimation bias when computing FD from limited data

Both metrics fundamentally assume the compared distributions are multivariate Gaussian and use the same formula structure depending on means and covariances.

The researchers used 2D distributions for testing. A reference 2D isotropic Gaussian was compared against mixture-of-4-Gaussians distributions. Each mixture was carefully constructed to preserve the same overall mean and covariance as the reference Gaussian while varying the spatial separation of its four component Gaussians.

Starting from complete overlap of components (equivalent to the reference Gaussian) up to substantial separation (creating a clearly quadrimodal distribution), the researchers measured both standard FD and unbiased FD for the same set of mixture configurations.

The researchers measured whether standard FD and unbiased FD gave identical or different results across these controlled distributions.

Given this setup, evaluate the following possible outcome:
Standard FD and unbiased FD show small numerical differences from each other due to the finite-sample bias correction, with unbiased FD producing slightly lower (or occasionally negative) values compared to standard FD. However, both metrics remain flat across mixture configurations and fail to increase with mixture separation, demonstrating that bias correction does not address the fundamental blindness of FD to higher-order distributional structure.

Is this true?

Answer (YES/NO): NO